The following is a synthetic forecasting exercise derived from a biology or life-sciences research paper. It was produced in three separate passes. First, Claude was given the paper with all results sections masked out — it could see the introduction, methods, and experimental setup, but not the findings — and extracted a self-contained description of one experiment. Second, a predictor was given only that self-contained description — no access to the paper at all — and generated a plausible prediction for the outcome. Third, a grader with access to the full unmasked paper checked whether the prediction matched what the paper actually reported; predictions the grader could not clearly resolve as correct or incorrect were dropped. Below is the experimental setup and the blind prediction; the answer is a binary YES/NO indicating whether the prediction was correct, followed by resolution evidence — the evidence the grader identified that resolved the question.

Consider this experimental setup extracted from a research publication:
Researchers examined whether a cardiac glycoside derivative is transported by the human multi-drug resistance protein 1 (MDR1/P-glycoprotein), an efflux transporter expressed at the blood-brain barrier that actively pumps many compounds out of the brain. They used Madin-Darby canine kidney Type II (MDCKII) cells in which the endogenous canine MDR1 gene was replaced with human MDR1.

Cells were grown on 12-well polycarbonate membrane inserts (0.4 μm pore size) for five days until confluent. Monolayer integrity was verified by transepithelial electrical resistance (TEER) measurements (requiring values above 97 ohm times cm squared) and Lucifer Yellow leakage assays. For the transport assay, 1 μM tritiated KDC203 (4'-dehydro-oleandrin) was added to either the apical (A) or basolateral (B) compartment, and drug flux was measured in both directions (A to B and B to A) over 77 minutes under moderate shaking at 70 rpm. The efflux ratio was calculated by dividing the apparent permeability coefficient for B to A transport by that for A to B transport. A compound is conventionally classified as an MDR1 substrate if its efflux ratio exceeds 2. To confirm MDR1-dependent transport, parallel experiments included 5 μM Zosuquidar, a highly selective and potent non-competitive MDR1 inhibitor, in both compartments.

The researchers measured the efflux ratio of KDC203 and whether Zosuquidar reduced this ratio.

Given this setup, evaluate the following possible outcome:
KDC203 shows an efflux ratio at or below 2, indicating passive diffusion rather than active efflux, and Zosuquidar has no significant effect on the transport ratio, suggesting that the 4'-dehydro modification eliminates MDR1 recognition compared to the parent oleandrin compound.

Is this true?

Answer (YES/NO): NO